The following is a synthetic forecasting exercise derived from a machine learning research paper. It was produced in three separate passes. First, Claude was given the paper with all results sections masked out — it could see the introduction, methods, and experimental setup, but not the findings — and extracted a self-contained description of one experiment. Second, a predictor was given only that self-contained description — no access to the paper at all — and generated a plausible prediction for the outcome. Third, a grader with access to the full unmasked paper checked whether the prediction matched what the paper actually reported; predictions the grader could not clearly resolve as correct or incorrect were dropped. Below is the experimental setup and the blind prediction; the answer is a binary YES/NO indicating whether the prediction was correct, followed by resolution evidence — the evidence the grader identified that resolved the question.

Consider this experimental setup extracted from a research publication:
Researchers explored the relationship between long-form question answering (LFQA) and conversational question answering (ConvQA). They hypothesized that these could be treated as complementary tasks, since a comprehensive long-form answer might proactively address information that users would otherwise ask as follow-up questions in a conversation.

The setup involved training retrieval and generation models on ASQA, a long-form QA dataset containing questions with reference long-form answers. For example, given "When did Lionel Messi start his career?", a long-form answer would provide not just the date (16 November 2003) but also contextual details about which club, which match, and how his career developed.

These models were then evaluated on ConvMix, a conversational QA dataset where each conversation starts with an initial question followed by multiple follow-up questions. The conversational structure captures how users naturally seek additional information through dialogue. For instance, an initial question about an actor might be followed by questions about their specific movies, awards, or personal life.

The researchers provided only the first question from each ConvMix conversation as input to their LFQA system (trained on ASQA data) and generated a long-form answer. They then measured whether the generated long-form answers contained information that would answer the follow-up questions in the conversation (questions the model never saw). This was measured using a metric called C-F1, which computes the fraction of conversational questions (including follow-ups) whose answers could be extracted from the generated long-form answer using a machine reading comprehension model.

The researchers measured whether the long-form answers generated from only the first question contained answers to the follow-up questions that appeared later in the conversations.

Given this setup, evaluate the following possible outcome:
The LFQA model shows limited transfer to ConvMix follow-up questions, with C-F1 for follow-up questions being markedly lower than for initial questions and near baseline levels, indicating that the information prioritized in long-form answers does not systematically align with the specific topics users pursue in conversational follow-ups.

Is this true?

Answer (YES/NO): NO